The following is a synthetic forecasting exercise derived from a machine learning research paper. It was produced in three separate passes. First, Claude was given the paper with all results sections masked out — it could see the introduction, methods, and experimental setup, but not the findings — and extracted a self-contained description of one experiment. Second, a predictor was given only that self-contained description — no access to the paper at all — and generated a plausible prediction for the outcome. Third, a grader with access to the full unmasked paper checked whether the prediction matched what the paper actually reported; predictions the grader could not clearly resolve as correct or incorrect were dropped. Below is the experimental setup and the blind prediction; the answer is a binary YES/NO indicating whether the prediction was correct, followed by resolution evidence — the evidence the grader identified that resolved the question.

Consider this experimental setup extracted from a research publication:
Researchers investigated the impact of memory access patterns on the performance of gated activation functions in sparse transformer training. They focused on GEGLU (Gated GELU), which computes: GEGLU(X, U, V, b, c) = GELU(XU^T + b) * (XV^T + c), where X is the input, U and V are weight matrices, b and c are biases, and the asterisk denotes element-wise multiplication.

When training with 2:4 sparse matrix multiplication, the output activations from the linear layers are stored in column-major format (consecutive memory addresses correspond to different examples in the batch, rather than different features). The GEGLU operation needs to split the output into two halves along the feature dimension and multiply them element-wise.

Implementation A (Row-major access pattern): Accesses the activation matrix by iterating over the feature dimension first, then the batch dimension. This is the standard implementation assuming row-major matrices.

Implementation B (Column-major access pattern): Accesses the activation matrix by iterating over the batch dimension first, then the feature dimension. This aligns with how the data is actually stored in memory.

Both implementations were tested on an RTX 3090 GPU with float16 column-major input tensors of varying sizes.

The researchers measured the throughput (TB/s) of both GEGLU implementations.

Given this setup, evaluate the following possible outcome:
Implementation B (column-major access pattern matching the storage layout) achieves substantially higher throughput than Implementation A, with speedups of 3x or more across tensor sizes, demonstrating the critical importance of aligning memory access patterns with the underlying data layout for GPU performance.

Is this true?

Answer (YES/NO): NO